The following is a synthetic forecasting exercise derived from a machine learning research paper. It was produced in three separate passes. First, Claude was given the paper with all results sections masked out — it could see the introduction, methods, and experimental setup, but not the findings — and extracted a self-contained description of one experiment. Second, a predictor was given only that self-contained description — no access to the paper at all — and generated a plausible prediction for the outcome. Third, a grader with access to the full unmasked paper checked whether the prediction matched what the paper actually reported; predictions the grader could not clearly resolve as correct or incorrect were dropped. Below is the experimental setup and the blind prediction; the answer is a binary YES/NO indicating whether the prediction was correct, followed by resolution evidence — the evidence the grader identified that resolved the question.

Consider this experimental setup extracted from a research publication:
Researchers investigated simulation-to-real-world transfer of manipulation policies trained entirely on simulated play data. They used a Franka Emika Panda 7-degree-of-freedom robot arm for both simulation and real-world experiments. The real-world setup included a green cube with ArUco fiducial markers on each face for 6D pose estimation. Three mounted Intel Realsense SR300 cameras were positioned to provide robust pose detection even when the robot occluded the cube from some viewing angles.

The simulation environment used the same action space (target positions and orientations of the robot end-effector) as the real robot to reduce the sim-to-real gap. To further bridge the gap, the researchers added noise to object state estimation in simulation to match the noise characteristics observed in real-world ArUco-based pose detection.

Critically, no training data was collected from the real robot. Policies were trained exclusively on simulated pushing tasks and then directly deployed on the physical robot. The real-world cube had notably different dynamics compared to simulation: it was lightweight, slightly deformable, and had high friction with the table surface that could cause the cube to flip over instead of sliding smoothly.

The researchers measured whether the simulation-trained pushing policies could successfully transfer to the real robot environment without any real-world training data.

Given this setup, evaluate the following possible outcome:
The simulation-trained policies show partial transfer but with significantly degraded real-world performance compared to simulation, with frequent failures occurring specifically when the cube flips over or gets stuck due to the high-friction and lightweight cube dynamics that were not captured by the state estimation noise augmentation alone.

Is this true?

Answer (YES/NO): NO